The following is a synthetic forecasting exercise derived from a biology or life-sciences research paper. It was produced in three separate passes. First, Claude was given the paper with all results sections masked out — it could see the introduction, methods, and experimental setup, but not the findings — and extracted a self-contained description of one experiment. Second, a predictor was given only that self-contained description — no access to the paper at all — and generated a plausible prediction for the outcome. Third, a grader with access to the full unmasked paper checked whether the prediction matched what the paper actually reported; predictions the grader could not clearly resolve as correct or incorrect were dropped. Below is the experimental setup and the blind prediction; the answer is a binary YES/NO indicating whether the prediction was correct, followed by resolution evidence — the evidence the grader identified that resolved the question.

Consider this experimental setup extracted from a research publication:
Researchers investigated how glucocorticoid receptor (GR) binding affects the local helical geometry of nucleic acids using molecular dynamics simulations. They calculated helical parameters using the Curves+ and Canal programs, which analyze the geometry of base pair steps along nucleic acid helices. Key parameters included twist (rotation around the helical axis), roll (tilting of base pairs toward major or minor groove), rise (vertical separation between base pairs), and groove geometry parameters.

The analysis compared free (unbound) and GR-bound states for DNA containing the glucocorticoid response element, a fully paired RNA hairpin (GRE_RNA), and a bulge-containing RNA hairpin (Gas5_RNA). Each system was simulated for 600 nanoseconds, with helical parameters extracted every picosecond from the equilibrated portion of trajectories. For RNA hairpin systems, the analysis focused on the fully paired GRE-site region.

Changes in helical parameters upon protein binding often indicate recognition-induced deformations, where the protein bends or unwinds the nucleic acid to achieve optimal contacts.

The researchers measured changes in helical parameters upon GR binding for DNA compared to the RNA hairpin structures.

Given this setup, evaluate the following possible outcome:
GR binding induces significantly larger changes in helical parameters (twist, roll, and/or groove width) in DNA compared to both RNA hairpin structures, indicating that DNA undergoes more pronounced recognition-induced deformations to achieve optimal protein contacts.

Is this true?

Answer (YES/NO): YES